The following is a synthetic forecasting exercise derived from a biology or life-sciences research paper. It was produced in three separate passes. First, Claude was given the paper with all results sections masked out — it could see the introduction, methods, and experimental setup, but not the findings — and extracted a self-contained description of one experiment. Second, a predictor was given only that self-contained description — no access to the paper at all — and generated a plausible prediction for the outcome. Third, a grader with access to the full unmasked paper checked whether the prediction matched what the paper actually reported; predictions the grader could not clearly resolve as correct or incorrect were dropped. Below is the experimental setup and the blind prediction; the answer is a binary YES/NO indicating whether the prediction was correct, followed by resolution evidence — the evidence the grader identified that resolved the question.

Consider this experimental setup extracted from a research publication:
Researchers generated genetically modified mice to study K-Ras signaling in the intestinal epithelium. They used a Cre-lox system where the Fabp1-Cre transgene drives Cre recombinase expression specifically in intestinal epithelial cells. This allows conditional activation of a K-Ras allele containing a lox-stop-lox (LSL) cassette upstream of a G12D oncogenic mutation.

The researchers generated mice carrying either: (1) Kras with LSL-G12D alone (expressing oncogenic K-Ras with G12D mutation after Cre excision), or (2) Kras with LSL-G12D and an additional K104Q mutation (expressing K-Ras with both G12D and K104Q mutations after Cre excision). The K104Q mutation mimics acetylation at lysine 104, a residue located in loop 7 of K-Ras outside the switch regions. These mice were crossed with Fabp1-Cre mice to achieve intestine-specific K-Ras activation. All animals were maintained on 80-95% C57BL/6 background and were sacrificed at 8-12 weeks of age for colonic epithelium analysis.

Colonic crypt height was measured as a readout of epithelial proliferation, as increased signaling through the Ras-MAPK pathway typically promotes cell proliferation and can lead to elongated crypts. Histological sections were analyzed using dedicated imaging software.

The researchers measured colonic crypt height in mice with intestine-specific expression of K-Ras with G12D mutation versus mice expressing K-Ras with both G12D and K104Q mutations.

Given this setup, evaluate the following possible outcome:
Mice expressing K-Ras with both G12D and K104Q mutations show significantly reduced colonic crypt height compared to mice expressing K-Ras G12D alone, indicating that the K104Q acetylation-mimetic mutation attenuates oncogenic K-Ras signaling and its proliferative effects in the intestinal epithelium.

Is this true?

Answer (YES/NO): YES